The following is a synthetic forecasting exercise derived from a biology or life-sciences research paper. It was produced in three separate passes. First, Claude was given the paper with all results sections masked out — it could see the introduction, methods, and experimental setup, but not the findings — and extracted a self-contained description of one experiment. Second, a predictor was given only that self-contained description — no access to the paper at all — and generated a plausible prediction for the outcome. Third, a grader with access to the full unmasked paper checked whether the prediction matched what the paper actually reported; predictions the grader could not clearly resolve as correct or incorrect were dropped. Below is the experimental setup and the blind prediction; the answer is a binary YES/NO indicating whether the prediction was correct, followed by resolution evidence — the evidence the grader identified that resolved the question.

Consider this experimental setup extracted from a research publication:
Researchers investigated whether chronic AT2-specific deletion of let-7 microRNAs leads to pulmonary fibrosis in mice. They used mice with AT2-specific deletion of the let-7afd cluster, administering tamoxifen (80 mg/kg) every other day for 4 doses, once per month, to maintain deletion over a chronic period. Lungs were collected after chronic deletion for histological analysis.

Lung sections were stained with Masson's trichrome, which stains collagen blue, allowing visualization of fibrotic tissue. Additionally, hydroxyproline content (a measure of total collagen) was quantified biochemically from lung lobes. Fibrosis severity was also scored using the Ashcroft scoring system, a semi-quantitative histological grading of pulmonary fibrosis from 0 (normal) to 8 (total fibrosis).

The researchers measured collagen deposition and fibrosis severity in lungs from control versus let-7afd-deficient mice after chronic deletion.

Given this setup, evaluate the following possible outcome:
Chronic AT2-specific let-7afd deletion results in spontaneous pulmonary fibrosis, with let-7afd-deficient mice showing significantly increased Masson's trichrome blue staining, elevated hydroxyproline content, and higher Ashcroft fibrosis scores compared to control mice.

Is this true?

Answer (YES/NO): YES